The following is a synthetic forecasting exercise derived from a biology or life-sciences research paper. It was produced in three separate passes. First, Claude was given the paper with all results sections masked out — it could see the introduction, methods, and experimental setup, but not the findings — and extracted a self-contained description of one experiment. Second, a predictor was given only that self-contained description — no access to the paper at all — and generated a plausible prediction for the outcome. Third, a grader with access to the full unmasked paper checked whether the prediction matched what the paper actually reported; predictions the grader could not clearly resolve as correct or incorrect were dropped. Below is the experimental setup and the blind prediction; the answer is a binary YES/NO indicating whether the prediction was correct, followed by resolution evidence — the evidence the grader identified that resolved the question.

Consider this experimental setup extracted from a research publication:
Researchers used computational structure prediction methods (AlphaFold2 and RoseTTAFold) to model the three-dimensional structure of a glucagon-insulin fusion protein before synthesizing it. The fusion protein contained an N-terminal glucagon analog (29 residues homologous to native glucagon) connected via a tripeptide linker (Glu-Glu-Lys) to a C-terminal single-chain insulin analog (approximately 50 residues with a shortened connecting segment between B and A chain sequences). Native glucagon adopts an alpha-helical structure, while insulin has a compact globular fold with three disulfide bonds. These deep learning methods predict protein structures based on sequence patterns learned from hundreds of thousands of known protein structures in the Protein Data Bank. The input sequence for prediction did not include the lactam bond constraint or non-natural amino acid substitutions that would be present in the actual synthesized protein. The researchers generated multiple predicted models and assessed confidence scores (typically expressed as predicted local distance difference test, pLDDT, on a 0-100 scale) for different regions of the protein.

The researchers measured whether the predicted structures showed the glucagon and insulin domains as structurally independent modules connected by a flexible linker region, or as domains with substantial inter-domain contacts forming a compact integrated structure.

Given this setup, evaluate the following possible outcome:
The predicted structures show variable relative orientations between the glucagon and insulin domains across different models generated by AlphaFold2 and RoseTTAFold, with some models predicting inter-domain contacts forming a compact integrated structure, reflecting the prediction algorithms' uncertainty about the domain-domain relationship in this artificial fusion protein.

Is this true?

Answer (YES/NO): NO